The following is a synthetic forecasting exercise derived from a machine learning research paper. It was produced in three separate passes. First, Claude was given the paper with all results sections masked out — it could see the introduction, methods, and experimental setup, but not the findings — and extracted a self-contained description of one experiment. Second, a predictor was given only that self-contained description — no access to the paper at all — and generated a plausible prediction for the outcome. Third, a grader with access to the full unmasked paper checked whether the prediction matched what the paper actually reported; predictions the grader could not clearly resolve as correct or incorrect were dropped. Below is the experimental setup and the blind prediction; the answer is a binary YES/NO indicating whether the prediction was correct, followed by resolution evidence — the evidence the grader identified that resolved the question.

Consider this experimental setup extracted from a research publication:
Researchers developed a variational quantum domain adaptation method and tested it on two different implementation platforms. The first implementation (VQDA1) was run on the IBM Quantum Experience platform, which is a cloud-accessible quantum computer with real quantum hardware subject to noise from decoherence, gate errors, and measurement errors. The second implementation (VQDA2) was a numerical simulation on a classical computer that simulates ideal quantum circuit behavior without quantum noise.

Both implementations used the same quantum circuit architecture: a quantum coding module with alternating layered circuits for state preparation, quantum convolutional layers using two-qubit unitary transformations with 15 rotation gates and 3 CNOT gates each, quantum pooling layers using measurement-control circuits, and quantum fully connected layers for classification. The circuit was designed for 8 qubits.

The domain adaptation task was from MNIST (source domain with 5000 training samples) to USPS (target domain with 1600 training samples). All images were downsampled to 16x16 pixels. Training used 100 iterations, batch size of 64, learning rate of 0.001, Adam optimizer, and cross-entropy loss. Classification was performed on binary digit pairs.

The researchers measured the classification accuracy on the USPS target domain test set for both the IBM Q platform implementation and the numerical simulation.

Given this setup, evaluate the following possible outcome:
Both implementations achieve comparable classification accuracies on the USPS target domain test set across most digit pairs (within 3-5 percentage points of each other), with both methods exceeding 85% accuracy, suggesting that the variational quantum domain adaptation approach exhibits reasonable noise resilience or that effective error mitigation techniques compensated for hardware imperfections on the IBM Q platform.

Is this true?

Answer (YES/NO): NO